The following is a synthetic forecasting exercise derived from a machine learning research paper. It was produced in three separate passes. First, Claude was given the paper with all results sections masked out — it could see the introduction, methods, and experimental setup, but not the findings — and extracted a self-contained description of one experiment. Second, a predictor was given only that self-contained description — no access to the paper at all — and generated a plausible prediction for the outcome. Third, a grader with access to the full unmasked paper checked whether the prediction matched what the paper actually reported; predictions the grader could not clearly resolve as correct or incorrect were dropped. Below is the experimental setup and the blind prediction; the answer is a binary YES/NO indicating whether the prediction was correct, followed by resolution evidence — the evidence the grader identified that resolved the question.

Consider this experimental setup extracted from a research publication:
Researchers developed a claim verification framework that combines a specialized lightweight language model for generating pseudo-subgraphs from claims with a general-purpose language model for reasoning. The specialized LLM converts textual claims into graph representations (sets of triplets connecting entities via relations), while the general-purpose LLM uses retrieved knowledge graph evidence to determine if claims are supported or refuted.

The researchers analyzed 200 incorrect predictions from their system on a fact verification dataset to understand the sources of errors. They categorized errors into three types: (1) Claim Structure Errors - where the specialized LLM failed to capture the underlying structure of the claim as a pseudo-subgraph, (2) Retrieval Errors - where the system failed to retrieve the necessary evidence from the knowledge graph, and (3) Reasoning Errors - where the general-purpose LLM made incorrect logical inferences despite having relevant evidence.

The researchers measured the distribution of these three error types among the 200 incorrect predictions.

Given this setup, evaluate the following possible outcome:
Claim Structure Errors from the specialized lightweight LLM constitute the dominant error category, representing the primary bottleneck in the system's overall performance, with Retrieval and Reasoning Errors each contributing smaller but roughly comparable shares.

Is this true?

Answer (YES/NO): NO